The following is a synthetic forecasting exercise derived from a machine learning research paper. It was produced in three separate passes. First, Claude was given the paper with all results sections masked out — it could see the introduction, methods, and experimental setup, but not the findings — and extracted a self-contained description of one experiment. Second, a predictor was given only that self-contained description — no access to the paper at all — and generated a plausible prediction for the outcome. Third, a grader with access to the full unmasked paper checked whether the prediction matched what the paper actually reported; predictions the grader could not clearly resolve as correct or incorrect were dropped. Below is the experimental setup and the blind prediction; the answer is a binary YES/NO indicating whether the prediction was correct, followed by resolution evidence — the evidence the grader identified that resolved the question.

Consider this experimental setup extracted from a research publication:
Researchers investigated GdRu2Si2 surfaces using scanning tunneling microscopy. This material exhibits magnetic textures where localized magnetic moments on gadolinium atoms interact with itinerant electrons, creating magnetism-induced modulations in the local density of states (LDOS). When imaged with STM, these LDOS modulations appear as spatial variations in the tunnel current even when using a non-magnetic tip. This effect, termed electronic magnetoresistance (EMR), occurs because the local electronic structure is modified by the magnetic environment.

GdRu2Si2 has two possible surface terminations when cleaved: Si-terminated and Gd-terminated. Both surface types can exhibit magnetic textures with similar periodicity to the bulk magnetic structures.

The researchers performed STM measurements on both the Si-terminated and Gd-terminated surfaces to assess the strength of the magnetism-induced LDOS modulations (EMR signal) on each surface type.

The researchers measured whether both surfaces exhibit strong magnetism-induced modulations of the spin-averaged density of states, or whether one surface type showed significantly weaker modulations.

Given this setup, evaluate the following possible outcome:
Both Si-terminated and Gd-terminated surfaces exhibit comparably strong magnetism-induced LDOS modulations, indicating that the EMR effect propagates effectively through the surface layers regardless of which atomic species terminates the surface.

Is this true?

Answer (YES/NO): NO